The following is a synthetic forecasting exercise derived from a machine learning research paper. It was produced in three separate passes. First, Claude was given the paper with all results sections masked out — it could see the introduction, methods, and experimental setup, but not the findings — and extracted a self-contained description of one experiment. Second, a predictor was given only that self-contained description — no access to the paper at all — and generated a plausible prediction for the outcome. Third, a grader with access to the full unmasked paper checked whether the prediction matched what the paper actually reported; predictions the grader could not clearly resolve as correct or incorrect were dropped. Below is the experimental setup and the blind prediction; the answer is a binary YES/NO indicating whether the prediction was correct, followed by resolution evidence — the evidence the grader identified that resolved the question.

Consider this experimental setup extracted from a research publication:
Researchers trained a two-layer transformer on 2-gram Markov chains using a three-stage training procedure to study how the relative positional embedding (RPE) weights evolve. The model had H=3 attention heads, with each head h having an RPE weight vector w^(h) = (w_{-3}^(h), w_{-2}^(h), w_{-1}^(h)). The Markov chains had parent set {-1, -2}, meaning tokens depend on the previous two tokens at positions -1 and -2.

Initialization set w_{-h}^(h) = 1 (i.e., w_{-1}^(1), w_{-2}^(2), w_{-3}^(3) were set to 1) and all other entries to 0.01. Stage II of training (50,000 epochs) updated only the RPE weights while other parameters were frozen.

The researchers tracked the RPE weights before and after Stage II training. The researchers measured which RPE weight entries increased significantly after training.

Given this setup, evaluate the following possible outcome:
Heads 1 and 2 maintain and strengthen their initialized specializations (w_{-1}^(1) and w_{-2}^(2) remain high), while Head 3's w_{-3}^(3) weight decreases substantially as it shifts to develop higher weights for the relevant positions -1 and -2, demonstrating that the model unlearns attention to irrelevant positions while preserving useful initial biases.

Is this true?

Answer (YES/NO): NO